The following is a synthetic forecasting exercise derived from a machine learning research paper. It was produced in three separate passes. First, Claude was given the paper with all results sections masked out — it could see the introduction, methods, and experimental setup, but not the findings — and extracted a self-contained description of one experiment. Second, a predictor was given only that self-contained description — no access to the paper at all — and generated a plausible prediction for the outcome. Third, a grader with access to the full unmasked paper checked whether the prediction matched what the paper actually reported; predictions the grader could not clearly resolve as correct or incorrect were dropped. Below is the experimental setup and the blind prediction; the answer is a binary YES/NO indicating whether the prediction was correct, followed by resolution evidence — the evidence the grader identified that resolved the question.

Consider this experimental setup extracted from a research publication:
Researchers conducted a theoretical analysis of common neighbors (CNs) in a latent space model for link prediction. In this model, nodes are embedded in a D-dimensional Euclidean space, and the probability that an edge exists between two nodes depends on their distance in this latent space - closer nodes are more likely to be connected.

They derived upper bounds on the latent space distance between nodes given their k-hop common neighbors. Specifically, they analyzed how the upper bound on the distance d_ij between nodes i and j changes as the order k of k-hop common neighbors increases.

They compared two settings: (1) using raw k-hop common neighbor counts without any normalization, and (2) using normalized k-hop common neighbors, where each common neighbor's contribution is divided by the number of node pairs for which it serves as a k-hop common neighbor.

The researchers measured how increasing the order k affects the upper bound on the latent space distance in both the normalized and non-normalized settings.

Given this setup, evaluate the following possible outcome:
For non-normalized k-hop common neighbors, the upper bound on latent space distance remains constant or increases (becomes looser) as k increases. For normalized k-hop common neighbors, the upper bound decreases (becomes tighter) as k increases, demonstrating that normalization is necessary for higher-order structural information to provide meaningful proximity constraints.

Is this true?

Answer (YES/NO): YES